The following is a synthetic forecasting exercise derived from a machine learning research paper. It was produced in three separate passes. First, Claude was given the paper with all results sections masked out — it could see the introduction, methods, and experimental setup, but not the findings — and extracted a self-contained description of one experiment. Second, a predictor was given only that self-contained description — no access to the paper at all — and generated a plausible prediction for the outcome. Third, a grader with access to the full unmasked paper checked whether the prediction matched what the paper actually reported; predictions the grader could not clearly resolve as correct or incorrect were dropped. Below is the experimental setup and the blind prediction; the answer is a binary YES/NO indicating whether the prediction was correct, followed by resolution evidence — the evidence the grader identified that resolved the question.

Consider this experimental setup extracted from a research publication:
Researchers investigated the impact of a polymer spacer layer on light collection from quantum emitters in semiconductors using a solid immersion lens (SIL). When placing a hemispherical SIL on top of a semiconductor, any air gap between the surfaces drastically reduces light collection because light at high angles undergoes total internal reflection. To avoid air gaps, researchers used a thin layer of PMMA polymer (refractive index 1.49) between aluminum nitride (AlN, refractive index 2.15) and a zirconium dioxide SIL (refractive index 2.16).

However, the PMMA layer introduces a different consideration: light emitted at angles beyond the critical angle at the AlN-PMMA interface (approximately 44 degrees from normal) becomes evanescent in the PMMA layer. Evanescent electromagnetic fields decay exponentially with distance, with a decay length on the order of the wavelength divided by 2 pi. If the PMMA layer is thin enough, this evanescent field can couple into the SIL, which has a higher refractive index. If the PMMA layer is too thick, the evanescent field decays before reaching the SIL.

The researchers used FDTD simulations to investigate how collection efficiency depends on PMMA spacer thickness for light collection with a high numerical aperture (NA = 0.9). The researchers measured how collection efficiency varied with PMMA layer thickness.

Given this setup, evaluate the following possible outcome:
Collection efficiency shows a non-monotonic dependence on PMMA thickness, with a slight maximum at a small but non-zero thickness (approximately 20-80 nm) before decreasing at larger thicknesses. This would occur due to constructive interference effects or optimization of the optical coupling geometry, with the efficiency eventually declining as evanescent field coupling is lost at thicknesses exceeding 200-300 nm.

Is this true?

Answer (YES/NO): NO